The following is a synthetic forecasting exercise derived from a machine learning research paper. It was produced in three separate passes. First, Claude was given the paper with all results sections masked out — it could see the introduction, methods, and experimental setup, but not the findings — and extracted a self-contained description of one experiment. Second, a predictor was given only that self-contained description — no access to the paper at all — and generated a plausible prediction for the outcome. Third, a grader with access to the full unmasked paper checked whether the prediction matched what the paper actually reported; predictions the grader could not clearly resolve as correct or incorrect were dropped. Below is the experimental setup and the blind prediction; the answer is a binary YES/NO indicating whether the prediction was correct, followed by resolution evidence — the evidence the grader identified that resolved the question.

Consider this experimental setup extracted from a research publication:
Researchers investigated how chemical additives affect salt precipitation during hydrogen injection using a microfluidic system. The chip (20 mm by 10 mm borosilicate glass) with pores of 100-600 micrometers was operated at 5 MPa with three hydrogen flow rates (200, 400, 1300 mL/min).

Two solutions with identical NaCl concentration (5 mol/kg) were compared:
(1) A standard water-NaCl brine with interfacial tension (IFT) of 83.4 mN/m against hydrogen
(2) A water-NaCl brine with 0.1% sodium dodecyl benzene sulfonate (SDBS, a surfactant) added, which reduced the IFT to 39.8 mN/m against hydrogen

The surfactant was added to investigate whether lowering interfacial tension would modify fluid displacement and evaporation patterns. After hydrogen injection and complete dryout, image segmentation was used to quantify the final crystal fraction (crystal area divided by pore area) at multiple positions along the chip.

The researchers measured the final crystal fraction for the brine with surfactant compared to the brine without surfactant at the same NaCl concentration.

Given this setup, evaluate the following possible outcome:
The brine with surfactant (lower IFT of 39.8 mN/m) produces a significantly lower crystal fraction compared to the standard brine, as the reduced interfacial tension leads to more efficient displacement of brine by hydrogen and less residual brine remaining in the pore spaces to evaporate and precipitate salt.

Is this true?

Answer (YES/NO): YES